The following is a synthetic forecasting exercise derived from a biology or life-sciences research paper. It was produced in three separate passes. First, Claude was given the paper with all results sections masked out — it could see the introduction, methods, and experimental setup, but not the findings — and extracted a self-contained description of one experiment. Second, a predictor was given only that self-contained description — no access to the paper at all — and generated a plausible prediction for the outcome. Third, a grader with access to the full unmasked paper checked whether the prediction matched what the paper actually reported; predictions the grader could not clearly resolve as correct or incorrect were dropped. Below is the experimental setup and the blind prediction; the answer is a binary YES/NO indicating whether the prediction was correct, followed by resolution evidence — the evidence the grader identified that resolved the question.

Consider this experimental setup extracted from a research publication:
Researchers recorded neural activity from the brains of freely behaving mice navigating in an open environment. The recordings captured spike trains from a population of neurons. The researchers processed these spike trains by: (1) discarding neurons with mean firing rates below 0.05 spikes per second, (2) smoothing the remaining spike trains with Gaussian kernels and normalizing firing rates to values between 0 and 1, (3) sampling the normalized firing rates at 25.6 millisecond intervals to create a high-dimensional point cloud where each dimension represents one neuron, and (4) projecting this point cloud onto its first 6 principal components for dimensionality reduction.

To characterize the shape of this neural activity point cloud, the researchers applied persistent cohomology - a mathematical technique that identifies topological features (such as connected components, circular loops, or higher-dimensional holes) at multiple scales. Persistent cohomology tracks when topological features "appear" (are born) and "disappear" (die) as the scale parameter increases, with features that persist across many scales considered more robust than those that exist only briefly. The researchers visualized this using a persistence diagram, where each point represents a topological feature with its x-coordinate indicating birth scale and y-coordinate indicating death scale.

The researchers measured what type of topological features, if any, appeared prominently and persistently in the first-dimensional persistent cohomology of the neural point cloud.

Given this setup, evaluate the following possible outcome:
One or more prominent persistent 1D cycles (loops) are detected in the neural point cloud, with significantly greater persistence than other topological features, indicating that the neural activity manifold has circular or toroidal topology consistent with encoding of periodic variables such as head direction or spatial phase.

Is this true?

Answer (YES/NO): YES